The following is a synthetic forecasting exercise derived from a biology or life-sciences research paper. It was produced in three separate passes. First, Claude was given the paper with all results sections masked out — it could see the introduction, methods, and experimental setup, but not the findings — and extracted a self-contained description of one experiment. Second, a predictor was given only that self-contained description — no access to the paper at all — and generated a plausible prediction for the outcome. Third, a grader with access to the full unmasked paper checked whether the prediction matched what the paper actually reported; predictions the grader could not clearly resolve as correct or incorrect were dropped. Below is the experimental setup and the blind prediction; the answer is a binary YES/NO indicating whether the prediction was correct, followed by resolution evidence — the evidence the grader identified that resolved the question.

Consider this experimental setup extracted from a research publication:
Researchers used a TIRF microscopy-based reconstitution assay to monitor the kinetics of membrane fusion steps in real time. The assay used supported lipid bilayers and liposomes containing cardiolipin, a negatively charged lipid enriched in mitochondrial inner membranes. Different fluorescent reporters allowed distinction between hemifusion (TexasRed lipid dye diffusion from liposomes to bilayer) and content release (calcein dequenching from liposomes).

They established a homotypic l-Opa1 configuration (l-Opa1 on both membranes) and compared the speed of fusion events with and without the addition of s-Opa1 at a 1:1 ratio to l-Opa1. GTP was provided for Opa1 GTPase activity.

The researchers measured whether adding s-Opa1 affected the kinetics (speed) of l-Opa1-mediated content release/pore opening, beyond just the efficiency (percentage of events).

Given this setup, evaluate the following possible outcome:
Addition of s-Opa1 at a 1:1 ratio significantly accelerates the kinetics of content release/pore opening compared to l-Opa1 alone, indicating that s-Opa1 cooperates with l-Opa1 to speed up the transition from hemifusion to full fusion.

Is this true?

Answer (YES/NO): YES